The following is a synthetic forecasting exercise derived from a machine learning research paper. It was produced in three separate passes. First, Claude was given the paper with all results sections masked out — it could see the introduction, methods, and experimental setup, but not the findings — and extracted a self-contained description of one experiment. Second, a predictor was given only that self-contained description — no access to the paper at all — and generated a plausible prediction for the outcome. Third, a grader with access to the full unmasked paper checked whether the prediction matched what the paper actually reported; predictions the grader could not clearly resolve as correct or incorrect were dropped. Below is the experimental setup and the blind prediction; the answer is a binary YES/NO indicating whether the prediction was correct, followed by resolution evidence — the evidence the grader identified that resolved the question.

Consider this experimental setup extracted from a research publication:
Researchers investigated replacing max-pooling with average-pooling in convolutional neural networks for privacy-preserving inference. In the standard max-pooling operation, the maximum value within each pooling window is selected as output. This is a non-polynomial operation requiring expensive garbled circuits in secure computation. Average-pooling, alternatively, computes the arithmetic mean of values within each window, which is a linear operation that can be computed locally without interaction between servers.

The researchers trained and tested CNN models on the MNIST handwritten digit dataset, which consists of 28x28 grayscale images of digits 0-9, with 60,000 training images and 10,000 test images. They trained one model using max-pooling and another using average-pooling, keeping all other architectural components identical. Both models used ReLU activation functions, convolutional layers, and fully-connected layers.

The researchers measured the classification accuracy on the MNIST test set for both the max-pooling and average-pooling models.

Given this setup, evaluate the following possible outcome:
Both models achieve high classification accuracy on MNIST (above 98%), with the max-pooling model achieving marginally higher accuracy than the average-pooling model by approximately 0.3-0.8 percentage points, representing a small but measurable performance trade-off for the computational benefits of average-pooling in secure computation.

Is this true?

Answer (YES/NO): NO